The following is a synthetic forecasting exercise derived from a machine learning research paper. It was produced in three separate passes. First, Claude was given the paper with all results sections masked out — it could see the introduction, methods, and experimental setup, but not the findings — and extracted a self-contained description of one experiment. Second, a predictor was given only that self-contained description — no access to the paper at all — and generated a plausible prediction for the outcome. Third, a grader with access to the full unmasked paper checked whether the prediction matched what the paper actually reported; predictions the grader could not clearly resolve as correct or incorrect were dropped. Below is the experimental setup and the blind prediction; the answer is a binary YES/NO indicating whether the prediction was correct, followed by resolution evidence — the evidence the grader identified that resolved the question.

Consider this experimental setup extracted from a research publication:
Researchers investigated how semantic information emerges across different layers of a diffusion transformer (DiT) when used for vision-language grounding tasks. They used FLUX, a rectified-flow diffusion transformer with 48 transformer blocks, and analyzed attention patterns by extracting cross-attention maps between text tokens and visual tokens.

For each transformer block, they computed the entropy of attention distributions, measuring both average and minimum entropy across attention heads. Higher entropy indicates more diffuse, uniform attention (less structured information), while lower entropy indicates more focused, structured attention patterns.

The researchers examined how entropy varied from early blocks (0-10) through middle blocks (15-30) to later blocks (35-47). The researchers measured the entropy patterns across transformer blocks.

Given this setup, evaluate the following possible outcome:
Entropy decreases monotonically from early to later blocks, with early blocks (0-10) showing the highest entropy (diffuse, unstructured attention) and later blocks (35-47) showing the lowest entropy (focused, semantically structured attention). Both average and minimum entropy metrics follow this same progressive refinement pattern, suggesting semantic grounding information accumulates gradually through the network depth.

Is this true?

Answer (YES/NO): NO